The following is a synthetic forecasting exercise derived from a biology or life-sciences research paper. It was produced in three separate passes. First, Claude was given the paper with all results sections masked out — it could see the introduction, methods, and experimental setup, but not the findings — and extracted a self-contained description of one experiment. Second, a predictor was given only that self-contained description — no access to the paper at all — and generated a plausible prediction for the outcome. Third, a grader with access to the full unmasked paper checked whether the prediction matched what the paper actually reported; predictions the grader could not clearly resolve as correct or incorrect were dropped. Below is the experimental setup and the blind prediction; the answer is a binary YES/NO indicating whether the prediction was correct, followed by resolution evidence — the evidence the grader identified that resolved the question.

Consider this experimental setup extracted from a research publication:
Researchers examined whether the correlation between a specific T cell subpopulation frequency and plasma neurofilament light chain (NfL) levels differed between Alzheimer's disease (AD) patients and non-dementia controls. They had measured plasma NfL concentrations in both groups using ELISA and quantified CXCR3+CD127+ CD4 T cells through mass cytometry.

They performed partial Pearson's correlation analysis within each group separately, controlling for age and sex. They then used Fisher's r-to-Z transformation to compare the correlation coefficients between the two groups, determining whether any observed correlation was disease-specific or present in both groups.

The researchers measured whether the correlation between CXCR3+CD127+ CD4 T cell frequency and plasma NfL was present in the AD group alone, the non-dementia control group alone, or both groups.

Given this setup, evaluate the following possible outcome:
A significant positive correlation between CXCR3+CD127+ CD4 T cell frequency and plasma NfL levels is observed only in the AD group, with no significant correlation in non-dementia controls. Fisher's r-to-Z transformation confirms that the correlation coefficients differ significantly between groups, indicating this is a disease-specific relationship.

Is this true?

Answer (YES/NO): NO